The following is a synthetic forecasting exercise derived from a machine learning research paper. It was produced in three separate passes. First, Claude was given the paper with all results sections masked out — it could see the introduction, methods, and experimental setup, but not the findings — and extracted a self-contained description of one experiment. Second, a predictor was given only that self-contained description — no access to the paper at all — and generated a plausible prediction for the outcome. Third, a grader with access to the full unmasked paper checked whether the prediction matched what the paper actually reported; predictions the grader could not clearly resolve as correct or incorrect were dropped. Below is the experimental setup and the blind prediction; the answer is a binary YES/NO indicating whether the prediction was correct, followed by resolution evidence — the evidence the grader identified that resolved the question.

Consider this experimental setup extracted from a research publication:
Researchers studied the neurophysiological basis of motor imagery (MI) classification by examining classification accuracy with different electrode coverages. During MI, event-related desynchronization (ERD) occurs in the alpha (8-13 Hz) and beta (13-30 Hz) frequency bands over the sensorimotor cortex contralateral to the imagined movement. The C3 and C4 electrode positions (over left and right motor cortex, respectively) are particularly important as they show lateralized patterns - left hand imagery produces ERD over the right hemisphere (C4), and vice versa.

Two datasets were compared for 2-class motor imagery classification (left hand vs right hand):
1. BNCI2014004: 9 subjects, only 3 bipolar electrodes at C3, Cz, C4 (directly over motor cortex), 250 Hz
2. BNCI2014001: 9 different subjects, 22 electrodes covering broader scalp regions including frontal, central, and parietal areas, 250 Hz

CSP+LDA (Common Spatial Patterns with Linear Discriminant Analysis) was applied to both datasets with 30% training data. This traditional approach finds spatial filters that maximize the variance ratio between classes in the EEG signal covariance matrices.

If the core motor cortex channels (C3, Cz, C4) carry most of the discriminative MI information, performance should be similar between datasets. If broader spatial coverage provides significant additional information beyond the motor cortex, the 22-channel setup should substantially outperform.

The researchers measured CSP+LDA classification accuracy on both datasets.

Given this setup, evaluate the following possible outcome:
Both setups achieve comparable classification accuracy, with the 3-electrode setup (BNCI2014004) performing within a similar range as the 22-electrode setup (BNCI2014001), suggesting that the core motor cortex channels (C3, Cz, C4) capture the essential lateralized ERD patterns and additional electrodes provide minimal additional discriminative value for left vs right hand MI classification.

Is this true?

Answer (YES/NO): YES